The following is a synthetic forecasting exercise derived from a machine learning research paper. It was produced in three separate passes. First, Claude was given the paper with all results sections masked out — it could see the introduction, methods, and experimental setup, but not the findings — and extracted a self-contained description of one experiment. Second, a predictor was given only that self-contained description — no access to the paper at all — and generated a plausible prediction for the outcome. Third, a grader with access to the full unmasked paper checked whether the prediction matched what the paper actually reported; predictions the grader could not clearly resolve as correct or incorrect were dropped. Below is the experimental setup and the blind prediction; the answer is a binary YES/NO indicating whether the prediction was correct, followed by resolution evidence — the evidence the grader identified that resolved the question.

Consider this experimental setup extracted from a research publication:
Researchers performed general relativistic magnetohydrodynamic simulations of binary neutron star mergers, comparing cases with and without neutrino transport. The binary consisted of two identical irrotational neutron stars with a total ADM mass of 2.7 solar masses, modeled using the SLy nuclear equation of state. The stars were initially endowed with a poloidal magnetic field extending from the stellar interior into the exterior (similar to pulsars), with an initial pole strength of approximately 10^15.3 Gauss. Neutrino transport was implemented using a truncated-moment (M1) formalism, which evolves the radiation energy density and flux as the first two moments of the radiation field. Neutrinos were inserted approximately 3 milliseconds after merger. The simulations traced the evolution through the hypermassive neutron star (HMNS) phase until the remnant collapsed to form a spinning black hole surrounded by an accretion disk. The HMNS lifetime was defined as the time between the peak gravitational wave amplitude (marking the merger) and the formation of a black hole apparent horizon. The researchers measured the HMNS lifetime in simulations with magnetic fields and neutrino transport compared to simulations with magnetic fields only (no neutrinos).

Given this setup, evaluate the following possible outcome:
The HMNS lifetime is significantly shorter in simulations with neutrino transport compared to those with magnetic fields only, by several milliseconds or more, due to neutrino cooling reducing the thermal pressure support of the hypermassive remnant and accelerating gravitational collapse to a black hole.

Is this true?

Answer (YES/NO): NO